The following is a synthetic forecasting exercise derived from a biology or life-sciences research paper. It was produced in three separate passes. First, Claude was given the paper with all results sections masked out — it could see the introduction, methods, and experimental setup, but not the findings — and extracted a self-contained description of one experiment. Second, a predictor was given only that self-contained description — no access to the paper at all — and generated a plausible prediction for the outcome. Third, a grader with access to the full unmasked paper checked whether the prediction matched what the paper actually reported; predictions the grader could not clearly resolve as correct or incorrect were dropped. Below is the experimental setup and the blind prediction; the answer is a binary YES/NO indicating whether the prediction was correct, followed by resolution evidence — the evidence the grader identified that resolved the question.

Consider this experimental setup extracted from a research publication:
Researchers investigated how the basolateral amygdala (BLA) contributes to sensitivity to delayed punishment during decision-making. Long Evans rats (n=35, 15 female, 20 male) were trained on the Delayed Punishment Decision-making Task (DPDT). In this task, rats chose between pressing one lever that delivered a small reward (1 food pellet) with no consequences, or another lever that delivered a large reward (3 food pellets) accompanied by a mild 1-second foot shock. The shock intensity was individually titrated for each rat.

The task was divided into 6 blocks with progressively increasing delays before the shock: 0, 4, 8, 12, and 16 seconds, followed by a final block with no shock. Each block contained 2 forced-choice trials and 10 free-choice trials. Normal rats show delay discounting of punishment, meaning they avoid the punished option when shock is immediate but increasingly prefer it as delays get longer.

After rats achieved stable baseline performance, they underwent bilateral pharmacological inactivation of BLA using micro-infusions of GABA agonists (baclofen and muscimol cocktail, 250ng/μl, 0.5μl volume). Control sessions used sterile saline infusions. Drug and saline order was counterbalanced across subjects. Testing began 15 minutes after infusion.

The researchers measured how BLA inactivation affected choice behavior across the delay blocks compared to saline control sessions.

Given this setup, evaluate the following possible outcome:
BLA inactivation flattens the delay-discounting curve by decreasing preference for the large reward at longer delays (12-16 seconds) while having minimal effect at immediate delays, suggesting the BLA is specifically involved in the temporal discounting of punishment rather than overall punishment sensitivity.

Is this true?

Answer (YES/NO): NO